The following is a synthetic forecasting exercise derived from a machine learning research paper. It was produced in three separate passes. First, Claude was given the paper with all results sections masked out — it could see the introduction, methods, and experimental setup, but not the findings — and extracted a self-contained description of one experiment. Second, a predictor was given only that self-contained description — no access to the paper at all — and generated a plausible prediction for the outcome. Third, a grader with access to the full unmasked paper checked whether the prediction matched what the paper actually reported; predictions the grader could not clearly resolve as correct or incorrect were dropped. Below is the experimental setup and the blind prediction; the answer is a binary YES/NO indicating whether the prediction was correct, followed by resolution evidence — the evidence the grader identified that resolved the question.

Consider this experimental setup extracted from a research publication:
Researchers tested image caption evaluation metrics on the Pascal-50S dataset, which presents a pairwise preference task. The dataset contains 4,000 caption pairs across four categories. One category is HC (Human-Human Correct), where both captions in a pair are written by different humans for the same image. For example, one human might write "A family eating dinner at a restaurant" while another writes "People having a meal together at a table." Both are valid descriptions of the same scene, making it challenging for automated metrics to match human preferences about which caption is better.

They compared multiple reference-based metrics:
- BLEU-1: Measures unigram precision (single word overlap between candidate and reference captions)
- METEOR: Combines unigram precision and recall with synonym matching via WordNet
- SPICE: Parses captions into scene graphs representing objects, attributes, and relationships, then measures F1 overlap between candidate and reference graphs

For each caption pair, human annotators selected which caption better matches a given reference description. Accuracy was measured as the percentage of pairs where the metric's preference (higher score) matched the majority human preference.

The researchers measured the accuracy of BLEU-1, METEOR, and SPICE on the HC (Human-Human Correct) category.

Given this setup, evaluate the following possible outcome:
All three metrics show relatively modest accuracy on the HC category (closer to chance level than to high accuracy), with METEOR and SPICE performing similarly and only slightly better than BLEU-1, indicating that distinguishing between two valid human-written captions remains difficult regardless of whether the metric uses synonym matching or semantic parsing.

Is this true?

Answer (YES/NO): NO